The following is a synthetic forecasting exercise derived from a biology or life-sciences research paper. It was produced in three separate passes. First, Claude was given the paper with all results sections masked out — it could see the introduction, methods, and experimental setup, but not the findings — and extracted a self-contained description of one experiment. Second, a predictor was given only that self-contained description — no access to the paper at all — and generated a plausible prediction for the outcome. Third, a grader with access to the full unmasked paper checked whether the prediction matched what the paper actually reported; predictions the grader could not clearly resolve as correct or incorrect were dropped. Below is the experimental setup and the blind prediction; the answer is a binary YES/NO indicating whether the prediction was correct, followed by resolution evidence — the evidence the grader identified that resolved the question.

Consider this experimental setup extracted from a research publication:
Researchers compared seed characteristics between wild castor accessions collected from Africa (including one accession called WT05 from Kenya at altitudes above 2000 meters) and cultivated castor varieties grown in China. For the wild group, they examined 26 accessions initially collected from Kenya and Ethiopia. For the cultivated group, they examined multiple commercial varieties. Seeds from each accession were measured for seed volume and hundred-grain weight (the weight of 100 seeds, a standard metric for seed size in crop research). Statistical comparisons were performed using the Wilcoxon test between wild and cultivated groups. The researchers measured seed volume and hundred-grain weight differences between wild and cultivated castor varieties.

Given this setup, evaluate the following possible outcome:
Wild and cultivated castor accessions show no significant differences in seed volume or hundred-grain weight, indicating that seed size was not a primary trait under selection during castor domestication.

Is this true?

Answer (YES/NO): NO